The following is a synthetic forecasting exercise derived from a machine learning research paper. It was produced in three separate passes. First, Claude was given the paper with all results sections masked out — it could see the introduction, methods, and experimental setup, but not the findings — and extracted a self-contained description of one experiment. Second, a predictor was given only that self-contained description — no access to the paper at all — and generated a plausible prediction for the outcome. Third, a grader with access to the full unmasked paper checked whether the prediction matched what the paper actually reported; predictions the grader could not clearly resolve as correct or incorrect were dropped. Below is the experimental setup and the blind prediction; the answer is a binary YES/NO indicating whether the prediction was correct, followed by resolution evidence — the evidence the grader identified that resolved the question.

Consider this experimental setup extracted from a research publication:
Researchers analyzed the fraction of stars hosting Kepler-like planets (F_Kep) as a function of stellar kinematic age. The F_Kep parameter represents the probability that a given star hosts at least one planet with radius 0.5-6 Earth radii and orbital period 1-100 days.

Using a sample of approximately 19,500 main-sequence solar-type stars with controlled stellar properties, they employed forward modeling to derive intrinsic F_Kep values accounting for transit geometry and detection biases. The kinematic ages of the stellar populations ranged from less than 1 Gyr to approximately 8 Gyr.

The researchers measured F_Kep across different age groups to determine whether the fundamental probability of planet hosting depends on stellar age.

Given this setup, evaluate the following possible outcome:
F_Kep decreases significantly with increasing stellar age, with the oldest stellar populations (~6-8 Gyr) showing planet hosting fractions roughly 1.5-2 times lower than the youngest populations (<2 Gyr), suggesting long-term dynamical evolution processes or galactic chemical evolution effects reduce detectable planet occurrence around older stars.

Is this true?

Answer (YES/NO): NO